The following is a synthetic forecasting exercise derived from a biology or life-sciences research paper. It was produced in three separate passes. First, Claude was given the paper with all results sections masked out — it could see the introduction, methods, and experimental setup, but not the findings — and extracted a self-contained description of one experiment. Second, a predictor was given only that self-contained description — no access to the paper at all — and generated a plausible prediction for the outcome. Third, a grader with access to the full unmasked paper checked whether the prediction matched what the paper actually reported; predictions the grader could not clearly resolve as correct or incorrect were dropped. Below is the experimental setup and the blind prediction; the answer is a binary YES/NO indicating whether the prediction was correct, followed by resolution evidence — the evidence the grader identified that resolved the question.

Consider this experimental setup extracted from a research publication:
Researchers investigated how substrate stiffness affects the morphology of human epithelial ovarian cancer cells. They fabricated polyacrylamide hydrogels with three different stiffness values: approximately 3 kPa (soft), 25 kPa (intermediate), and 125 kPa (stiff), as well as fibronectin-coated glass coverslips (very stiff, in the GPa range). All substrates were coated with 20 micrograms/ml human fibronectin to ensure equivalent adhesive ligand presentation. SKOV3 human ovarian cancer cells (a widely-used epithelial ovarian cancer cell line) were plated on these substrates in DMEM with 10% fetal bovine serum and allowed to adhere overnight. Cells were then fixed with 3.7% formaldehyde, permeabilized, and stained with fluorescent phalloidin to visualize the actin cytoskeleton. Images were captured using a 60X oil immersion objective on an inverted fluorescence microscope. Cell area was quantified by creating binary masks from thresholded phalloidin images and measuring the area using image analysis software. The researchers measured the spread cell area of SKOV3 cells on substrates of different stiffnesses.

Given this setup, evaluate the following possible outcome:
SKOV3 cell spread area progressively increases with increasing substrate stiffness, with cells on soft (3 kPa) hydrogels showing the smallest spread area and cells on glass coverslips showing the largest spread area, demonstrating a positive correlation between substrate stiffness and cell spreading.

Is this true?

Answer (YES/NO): YES